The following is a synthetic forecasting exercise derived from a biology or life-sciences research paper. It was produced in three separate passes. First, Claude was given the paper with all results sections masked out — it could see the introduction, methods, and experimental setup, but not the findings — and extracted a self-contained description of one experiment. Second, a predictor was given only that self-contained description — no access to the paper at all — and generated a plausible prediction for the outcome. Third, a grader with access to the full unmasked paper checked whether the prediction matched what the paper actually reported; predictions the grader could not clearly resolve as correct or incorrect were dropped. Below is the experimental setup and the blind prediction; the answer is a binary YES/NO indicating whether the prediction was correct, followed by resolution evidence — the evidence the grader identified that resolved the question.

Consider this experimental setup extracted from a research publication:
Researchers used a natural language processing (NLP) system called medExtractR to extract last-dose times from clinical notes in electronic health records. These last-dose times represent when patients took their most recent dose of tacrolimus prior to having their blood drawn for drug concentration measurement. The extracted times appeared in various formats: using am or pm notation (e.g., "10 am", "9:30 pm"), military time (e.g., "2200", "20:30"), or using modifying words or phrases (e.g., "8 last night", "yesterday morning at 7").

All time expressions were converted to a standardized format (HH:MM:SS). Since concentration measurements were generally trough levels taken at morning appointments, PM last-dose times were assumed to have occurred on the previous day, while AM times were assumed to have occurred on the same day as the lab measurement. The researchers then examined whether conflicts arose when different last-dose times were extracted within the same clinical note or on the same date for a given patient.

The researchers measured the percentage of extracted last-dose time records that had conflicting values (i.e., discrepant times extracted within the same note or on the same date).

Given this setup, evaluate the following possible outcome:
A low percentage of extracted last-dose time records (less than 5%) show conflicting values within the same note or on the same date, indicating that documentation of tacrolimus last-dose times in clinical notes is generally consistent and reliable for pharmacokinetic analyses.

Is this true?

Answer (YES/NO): NO